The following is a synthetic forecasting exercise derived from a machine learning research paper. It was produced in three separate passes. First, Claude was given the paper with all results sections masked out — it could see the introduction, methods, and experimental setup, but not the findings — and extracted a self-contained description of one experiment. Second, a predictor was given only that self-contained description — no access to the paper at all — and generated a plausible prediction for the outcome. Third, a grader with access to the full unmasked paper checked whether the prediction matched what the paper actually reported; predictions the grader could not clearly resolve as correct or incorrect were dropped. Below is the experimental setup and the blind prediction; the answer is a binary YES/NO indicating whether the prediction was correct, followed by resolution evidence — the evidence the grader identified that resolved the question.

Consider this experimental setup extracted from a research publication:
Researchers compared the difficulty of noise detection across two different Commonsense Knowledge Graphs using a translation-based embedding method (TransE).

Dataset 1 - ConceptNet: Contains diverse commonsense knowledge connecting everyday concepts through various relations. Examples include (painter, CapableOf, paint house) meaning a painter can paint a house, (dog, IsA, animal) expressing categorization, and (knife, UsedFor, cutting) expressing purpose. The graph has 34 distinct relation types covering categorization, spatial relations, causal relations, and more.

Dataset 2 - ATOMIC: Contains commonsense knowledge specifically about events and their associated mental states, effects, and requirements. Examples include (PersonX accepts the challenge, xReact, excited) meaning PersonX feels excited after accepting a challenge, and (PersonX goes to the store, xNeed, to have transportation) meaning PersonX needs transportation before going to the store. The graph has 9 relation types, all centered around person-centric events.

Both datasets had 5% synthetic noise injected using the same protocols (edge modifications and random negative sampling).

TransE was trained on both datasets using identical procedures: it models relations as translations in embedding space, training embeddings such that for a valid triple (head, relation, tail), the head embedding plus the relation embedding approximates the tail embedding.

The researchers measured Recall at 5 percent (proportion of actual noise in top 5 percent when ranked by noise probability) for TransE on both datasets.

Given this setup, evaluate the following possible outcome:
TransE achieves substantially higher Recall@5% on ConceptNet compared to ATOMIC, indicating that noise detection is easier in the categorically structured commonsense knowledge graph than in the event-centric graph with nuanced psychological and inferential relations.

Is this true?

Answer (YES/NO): NO